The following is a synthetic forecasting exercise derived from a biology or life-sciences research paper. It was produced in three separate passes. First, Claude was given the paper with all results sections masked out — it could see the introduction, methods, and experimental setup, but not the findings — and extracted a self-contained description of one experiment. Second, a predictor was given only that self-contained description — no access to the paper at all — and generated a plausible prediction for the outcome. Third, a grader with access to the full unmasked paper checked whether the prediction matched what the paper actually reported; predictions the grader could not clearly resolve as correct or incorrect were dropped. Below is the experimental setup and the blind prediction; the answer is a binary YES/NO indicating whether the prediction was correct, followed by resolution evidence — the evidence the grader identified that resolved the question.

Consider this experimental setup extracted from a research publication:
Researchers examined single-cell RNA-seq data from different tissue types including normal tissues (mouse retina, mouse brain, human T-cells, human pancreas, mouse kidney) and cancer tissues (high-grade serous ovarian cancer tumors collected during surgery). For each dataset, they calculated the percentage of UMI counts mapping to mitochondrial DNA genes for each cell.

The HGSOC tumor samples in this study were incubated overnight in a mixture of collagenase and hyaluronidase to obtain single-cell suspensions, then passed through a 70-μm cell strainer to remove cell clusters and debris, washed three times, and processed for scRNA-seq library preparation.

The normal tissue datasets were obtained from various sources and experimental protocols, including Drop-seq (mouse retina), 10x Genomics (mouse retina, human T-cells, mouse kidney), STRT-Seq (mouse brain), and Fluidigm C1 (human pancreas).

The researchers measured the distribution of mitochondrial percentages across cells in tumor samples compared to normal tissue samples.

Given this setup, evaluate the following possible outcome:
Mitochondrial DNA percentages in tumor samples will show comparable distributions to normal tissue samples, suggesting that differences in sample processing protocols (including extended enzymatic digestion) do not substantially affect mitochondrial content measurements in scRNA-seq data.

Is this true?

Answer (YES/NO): NO